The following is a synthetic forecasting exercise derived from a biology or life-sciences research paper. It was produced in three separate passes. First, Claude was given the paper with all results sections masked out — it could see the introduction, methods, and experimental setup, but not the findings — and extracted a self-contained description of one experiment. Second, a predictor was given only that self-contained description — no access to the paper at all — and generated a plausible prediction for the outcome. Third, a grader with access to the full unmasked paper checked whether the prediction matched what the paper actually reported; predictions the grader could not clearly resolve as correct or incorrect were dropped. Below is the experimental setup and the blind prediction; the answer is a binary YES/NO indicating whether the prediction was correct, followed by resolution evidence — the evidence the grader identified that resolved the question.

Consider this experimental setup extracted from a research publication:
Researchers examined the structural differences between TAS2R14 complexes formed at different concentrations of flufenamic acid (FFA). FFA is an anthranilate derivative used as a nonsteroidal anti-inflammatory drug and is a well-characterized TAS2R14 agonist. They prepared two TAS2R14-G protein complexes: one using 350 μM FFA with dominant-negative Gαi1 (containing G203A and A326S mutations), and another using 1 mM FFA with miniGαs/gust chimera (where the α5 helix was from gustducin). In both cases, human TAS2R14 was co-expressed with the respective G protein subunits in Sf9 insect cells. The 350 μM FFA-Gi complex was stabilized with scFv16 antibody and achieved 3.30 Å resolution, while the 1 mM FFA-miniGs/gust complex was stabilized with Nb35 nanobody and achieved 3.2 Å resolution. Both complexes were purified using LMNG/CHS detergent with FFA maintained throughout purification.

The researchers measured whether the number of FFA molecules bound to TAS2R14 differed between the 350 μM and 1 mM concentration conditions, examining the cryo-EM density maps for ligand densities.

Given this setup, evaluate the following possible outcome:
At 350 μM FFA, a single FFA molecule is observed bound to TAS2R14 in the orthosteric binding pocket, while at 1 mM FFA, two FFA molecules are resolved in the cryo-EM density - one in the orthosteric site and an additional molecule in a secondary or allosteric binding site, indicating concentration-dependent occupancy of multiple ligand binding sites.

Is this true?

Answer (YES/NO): NO